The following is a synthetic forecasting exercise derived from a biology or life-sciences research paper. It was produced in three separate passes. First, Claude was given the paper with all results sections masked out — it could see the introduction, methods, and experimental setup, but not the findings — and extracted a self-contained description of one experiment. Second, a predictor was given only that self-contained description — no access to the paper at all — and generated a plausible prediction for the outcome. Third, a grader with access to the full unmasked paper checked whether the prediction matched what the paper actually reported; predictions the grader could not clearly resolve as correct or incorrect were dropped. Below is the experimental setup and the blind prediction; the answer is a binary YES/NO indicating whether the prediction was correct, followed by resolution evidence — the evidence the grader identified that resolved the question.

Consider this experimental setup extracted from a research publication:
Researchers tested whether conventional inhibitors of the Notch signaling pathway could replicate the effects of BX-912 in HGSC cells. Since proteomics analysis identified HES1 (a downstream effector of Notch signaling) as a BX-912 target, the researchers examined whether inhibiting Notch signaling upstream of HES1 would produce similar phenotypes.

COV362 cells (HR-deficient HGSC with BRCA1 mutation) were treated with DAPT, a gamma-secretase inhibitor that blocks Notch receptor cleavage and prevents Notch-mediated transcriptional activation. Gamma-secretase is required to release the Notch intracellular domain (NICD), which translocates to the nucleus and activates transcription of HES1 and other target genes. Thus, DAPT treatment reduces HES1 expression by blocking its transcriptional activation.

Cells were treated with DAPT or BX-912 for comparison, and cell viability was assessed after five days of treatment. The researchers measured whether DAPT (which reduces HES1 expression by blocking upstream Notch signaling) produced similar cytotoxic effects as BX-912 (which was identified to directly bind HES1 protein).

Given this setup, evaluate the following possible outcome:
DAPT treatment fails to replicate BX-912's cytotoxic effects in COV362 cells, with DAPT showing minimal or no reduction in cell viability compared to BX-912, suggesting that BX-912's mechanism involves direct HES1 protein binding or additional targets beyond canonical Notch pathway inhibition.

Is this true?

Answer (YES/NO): YES